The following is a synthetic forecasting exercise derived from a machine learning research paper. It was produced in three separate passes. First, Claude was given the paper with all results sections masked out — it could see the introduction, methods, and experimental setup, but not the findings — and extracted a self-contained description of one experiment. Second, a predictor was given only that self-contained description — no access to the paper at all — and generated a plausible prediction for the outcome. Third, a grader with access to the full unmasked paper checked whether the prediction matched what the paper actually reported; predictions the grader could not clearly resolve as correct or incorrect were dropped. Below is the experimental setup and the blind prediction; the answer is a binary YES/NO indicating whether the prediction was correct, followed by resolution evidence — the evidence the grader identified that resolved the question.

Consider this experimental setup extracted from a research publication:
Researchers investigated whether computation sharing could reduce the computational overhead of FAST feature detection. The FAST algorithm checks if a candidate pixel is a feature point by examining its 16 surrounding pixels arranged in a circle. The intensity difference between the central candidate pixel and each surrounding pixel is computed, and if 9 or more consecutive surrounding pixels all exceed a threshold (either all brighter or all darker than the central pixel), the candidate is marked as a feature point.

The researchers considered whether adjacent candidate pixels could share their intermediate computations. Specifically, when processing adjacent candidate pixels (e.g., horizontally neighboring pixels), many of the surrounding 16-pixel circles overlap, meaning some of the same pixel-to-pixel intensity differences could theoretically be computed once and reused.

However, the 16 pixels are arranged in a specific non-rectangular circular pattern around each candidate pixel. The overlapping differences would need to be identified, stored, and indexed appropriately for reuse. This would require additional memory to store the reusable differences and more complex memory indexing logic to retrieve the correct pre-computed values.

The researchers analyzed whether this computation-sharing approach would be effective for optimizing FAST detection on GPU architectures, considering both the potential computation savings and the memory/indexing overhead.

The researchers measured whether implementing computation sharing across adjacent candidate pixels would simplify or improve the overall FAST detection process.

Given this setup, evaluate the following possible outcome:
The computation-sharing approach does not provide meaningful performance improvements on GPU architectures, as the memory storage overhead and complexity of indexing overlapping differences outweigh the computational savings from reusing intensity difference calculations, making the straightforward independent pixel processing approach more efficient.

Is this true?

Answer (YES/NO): YES